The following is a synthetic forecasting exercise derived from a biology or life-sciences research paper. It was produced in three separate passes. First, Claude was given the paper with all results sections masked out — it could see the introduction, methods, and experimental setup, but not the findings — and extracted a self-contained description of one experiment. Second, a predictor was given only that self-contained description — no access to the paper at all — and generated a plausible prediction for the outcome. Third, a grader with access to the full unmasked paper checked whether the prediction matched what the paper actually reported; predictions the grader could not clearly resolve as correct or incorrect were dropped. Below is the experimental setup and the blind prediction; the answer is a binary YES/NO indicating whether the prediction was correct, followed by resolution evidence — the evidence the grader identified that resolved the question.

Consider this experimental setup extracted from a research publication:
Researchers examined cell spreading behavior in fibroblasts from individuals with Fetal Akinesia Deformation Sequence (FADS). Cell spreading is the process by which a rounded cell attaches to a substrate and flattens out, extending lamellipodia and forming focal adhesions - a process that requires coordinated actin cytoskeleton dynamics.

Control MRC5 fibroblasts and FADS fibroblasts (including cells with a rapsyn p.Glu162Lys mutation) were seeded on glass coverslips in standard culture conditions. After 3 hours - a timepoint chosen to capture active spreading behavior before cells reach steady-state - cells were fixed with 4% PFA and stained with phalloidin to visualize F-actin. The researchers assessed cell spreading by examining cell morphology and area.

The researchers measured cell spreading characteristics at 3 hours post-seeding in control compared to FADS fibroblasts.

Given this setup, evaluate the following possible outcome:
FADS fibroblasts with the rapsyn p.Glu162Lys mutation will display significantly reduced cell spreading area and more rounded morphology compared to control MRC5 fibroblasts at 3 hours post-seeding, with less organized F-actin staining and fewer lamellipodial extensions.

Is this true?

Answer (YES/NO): NO